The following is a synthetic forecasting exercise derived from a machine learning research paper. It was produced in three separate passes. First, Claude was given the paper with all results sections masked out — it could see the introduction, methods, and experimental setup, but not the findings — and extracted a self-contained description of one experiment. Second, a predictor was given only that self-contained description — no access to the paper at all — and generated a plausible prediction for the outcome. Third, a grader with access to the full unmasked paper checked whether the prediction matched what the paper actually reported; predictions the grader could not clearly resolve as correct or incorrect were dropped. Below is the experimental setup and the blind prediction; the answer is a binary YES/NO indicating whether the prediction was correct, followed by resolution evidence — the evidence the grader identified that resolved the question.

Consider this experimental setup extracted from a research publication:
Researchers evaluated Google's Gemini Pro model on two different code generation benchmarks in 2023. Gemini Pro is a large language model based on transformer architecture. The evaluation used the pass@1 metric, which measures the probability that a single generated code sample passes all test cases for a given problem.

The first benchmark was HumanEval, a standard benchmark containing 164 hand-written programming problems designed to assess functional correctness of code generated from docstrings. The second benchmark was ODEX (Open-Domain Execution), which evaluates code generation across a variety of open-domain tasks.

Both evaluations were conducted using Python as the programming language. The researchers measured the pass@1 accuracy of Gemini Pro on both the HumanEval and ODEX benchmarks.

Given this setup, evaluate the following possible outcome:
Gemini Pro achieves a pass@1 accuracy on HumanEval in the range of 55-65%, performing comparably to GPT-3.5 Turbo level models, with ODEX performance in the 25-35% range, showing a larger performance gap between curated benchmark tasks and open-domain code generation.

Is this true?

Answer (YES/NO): NO